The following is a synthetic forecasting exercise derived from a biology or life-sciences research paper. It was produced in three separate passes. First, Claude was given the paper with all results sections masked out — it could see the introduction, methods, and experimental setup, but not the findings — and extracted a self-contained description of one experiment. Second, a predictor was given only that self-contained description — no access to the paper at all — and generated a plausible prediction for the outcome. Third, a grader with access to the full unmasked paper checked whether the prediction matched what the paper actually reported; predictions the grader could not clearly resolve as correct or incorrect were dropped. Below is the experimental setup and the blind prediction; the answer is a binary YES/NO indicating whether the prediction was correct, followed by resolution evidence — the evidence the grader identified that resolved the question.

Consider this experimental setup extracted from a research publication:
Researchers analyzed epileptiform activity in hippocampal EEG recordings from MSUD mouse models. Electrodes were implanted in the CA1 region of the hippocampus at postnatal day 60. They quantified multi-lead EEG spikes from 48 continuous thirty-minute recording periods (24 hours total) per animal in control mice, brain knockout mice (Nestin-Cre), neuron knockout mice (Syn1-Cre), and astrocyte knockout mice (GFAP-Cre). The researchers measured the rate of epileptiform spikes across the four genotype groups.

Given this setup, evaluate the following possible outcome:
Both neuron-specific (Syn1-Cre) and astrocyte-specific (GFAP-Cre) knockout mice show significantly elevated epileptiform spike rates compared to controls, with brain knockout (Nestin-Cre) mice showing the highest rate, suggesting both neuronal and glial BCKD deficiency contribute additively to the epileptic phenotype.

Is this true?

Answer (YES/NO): NO